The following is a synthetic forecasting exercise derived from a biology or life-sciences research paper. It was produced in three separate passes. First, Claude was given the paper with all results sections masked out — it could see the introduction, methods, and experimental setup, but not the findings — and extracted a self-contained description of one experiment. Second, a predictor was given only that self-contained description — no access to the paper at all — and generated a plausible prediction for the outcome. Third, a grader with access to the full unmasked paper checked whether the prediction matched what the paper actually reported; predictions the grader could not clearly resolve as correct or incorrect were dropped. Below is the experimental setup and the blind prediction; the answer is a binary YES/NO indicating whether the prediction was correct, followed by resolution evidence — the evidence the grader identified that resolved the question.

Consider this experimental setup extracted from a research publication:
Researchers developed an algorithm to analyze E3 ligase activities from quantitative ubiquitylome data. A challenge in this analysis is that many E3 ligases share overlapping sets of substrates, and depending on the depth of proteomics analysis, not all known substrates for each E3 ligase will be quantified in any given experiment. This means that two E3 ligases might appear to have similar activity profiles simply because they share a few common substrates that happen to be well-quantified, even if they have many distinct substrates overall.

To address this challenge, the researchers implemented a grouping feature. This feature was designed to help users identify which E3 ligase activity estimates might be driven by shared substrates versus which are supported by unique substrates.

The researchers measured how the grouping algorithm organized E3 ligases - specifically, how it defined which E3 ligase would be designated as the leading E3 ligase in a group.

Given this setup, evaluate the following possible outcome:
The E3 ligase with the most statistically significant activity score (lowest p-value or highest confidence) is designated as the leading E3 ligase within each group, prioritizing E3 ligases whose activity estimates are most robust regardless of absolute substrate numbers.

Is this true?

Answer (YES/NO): NO